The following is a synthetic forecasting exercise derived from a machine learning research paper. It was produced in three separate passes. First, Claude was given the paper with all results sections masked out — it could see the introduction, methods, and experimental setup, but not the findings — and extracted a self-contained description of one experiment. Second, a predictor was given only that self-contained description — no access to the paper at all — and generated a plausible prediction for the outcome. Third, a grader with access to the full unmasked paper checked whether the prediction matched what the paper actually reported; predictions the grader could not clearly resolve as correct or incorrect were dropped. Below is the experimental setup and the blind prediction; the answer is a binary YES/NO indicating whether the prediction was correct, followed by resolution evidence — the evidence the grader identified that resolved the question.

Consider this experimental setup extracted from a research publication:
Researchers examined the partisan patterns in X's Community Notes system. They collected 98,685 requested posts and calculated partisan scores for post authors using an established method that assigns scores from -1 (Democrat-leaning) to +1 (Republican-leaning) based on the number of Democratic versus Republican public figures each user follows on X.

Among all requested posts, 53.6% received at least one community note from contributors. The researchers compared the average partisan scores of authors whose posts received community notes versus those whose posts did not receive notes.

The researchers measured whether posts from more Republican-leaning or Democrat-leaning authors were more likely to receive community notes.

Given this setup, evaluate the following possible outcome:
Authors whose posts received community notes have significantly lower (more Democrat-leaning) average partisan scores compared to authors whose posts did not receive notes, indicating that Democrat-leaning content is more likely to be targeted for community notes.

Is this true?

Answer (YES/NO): NO